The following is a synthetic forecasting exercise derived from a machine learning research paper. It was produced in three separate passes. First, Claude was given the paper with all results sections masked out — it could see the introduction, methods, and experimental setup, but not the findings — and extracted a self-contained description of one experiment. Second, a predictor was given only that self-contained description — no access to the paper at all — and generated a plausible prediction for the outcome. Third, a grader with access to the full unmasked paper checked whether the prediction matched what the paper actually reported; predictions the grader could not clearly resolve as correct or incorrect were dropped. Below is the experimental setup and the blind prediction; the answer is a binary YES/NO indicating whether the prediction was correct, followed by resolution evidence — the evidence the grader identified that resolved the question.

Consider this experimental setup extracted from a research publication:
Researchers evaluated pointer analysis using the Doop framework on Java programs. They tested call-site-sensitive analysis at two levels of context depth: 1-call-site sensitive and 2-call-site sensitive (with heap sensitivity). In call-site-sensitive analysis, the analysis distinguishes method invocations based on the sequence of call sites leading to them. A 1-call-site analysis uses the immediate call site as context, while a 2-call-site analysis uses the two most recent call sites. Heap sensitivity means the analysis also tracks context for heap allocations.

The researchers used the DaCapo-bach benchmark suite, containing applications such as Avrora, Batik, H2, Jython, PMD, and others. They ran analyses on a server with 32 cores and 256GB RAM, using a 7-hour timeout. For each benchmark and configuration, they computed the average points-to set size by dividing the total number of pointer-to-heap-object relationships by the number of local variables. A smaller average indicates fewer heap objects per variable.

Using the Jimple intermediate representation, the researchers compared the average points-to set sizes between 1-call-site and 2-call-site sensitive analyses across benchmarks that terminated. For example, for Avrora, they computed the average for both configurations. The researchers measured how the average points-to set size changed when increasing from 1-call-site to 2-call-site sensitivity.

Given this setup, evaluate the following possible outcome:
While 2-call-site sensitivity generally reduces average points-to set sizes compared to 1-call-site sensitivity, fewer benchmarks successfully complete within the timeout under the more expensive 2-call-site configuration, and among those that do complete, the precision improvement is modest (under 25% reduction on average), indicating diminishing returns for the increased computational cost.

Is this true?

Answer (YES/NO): NO